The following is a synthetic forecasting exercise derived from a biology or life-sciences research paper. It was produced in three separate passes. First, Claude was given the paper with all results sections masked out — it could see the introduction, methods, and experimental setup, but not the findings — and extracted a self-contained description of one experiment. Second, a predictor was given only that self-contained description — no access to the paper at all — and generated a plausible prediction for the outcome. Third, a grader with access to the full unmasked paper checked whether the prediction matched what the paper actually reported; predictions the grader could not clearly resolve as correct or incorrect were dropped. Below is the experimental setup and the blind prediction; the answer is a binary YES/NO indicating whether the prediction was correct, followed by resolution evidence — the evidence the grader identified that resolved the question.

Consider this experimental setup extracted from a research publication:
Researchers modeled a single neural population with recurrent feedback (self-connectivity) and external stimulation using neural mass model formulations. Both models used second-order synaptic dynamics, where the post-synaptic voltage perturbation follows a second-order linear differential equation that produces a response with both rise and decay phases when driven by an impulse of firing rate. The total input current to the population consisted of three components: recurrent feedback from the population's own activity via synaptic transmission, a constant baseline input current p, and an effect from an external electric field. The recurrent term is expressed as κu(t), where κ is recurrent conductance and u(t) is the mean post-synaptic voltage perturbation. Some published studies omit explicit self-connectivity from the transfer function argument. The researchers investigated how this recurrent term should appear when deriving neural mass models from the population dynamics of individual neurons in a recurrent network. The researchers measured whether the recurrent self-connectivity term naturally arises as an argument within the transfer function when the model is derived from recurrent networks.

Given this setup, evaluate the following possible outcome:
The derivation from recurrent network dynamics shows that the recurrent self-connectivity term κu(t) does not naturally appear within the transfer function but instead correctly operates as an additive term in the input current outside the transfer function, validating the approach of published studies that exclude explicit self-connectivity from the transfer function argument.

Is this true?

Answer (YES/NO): NO